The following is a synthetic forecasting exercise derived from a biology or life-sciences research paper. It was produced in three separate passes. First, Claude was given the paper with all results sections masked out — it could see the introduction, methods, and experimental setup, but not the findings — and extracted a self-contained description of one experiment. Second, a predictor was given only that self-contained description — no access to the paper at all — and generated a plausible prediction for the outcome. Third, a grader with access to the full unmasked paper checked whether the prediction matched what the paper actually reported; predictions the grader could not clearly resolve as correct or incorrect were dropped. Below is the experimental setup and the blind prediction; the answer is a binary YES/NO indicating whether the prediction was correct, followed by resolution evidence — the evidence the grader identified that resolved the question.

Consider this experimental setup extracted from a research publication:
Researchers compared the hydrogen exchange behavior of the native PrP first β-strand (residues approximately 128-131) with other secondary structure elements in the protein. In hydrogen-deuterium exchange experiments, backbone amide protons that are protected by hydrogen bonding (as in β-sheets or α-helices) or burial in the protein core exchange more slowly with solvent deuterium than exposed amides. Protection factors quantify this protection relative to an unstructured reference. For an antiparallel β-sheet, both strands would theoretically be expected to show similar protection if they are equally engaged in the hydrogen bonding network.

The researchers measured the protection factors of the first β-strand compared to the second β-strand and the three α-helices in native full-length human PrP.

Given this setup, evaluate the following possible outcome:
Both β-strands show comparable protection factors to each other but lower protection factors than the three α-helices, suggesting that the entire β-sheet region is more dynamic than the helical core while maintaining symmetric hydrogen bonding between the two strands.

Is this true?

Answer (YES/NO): NO